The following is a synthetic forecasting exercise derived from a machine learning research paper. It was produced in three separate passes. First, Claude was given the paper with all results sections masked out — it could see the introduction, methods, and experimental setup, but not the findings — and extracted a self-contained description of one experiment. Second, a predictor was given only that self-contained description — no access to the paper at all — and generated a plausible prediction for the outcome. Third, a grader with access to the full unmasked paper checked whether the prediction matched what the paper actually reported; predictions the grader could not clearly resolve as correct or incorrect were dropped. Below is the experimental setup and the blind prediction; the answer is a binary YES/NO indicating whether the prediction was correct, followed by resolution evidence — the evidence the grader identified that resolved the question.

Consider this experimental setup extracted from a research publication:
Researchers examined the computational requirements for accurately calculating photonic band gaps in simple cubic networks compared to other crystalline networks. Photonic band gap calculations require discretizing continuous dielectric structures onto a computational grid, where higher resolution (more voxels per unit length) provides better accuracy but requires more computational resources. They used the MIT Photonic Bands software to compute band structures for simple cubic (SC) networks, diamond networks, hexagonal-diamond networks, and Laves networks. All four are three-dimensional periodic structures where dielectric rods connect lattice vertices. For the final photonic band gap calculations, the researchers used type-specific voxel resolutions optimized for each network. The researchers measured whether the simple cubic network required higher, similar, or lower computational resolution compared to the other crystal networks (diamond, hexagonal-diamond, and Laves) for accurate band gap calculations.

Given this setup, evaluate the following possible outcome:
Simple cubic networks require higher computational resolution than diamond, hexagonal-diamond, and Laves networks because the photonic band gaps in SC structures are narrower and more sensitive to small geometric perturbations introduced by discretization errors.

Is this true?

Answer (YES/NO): YES